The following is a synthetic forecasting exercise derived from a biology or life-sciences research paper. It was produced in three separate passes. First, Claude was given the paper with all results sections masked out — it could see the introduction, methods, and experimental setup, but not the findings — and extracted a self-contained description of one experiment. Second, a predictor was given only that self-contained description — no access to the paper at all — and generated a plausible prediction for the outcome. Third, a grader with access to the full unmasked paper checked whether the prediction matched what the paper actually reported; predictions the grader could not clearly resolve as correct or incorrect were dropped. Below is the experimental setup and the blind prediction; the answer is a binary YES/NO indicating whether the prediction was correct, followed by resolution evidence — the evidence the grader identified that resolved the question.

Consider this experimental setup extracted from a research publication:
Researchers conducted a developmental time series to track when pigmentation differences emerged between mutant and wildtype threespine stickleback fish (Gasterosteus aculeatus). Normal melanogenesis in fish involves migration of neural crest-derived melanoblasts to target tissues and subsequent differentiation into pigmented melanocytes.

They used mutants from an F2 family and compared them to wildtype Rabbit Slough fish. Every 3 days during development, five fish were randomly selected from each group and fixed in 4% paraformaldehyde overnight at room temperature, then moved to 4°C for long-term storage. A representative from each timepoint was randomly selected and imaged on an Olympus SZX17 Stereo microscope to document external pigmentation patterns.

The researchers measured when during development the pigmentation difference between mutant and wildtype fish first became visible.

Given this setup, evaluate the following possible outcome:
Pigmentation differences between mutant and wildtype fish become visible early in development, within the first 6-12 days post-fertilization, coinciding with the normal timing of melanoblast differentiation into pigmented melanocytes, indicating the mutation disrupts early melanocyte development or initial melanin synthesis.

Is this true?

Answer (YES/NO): NO